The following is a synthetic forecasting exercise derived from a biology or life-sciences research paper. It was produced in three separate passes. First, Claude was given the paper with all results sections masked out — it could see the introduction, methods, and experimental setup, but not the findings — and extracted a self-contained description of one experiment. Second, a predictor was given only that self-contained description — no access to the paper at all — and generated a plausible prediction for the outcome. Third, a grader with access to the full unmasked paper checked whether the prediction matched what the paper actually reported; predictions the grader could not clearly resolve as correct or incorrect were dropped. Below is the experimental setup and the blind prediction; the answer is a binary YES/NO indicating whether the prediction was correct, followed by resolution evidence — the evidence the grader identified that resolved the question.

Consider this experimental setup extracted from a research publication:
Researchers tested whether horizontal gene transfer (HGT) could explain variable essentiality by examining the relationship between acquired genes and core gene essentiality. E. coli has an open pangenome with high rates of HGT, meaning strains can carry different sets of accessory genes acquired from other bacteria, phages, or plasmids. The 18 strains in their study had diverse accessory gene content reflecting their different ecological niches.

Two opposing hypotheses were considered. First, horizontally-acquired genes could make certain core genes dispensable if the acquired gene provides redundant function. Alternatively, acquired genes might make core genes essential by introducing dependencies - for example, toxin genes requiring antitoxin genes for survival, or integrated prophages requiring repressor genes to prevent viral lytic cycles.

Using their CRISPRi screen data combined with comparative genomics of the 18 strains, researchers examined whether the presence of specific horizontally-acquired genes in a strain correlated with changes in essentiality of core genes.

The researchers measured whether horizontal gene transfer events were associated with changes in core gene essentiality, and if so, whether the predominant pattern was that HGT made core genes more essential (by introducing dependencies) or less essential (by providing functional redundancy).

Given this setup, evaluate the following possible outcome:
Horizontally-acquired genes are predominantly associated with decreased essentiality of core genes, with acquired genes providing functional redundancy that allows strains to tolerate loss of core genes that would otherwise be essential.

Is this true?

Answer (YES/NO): NO